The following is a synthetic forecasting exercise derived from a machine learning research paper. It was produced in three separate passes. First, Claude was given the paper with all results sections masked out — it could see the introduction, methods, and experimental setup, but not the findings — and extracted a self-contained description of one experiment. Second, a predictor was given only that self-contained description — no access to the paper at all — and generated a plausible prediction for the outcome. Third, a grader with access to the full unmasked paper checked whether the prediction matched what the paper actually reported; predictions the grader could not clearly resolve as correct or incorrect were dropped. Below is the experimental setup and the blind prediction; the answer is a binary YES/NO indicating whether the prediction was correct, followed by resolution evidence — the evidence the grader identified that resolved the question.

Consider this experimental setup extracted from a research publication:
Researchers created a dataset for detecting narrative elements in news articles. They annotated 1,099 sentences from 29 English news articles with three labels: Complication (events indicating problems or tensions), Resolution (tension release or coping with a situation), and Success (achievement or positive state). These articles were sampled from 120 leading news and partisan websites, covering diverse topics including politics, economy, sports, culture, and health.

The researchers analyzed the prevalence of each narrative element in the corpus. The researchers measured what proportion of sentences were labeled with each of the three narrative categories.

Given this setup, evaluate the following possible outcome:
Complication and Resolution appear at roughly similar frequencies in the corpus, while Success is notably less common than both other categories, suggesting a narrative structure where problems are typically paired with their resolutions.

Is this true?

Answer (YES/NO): NO